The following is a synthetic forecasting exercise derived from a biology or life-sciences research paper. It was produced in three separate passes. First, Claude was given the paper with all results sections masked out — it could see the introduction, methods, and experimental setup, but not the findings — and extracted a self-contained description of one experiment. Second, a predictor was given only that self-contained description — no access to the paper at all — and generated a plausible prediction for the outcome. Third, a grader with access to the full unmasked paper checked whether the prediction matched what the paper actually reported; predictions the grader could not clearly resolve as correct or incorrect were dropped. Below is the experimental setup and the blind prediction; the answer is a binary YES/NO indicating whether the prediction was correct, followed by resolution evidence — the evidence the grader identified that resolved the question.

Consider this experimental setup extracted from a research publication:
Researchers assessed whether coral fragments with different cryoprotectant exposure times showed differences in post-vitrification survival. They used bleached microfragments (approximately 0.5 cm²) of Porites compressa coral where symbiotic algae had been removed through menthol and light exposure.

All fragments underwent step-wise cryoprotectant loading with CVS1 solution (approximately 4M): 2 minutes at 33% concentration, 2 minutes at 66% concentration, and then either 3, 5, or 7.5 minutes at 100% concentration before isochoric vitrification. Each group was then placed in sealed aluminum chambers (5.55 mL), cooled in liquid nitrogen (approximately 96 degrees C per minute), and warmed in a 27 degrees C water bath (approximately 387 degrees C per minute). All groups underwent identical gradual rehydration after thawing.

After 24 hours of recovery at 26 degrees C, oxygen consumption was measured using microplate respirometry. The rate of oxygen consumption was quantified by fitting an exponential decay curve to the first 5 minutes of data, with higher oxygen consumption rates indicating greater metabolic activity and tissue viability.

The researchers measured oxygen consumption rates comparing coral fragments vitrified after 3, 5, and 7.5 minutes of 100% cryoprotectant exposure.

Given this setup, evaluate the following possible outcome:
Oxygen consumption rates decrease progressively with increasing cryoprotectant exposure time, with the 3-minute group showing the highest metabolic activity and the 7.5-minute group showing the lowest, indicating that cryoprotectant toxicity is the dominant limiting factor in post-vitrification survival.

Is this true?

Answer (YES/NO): NO